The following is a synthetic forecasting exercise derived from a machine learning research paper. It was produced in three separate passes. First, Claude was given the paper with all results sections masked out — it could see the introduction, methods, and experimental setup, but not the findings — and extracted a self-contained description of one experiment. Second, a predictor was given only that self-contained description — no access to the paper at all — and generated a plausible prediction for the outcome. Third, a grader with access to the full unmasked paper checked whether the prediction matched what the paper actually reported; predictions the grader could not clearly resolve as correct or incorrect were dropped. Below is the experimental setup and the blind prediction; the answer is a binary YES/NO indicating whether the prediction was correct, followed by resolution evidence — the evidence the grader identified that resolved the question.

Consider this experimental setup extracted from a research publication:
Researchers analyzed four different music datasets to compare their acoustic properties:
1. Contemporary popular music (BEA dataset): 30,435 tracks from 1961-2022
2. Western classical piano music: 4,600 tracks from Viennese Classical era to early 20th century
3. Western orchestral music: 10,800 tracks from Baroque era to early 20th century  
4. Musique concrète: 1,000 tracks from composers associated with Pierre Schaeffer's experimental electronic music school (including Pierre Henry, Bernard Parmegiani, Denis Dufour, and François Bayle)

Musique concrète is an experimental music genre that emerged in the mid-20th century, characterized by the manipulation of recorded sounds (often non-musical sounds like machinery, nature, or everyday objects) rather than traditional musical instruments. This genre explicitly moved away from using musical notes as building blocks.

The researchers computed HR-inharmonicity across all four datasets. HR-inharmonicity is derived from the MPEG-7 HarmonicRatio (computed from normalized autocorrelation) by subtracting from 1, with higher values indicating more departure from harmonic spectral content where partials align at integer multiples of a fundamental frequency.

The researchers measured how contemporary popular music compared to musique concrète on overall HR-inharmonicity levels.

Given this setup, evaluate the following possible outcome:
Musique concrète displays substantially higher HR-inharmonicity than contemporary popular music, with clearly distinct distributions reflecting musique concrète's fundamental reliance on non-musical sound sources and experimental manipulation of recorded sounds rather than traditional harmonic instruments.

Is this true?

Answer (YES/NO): NO